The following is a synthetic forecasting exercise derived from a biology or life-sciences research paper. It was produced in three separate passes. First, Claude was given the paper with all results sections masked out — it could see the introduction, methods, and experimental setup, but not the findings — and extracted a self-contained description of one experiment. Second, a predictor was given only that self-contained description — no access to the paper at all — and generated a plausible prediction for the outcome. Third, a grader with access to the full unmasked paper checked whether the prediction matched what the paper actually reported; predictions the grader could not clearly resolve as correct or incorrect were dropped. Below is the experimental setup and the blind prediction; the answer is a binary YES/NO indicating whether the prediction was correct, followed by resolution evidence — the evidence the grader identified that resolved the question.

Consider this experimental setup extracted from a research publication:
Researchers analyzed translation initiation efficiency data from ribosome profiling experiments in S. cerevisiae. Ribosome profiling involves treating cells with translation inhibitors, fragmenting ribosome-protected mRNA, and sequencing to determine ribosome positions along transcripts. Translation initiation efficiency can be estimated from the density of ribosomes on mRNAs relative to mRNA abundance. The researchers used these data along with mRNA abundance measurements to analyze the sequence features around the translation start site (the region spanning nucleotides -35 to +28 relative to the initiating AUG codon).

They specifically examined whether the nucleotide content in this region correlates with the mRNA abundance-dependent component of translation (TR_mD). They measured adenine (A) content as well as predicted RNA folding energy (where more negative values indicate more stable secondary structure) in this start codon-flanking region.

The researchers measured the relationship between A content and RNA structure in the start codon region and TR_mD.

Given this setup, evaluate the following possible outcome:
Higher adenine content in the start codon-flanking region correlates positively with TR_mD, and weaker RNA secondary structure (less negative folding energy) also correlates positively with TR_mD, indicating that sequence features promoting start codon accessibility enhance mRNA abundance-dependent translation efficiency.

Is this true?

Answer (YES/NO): YES